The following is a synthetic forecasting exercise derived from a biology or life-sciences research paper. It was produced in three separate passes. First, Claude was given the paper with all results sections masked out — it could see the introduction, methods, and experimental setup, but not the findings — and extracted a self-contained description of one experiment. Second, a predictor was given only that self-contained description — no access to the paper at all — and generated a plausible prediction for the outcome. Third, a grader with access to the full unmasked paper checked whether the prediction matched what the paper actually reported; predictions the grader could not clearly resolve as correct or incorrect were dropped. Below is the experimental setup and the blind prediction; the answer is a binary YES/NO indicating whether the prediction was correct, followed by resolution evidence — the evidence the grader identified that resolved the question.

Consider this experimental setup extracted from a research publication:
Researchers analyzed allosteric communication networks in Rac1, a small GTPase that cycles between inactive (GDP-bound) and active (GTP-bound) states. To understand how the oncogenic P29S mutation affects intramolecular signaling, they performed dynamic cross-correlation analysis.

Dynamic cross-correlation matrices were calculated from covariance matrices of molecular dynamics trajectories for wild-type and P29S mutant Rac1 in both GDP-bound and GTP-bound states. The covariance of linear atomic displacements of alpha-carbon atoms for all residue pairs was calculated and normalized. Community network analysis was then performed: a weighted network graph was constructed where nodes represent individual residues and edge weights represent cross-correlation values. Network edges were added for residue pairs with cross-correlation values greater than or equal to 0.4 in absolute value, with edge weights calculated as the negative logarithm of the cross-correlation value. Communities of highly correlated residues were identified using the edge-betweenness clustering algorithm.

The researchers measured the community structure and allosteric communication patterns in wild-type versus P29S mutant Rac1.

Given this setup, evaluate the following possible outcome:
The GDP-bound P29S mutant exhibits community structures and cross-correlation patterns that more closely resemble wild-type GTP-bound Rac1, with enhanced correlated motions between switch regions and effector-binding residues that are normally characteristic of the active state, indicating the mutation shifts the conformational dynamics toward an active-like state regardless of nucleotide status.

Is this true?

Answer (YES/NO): NO